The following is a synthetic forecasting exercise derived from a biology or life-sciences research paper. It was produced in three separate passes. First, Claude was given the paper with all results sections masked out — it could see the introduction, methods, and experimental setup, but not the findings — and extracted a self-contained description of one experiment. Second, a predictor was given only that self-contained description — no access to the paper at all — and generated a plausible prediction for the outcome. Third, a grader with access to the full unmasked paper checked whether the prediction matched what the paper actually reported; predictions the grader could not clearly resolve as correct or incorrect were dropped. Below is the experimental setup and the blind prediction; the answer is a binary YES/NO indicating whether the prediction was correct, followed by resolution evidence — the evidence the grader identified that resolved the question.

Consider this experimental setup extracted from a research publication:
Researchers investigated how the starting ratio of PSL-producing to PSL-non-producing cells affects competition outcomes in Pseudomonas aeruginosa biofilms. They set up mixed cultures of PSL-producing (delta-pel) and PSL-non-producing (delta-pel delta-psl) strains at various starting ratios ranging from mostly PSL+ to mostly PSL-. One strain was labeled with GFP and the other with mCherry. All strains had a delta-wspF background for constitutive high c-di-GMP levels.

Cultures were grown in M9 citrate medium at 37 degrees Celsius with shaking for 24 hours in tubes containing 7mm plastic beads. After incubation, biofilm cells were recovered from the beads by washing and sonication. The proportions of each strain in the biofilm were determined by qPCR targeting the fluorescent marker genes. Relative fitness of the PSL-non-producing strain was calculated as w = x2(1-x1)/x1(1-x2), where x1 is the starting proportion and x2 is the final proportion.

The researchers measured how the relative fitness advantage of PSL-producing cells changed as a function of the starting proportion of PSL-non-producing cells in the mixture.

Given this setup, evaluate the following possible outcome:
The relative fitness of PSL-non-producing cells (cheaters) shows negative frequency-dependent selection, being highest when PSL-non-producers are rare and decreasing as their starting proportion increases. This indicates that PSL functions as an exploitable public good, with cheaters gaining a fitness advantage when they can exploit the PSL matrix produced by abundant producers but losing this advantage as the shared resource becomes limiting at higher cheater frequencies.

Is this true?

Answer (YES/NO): NO